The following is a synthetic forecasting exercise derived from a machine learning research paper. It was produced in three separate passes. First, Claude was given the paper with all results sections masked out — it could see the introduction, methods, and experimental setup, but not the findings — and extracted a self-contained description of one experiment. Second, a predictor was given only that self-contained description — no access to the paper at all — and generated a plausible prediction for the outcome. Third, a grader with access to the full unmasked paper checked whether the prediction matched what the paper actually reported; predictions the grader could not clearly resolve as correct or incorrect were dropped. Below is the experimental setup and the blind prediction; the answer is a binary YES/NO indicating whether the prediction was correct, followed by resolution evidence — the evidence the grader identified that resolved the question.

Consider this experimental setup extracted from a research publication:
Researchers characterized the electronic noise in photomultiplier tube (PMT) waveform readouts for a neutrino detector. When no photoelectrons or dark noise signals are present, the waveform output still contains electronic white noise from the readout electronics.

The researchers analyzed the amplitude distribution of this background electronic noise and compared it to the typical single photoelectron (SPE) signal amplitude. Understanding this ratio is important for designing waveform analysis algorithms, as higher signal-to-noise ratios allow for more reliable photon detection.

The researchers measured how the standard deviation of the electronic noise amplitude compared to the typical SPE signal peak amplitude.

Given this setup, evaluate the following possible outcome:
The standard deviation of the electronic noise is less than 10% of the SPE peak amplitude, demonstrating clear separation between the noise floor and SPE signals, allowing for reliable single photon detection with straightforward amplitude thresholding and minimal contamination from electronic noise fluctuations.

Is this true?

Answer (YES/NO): NO